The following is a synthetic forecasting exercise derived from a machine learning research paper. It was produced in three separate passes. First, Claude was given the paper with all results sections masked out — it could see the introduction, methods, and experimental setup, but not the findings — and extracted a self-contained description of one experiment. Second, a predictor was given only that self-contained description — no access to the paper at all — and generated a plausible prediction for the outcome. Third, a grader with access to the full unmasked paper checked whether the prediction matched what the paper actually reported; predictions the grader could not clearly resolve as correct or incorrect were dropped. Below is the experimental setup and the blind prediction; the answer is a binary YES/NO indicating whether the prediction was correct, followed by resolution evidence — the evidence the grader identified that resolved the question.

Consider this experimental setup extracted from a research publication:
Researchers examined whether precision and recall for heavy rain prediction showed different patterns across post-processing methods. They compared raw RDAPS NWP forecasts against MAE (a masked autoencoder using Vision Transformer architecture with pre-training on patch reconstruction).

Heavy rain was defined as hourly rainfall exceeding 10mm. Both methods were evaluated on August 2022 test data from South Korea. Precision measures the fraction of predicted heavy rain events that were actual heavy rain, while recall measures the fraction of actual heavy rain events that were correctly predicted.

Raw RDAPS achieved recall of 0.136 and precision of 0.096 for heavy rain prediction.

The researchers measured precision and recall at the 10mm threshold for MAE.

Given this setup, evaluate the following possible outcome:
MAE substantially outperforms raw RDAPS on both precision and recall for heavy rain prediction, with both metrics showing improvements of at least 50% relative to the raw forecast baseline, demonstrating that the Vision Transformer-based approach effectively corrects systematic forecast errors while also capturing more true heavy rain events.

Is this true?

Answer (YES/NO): NO